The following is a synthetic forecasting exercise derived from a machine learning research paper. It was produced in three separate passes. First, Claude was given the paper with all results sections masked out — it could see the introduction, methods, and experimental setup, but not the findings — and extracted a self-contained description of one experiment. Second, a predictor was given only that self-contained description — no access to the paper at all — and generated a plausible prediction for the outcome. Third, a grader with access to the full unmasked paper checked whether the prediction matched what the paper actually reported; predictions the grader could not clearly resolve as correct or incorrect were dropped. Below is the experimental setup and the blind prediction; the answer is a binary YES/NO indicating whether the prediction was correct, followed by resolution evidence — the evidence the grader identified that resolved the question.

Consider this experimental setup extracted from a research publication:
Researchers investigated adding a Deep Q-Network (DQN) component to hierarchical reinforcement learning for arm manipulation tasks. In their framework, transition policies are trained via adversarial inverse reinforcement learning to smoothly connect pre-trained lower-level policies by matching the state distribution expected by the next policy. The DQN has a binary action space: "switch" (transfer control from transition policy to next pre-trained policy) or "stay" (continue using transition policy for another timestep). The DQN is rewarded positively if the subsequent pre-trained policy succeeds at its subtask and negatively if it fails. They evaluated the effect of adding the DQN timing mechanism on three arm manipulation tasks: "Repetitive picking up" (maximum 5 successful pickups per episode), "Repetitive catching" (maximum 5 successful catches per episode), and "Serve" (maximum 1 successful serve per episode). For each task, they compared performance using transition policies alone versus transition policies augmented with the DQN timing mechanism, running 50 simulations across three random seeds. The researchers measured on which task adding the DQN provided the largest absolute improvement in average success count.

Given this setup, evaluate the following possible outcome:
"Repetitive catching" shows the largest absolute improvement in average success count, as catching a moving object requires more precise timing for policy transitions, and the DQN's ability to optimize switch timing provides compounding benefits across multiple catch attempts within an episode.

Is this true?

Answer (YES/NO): NO